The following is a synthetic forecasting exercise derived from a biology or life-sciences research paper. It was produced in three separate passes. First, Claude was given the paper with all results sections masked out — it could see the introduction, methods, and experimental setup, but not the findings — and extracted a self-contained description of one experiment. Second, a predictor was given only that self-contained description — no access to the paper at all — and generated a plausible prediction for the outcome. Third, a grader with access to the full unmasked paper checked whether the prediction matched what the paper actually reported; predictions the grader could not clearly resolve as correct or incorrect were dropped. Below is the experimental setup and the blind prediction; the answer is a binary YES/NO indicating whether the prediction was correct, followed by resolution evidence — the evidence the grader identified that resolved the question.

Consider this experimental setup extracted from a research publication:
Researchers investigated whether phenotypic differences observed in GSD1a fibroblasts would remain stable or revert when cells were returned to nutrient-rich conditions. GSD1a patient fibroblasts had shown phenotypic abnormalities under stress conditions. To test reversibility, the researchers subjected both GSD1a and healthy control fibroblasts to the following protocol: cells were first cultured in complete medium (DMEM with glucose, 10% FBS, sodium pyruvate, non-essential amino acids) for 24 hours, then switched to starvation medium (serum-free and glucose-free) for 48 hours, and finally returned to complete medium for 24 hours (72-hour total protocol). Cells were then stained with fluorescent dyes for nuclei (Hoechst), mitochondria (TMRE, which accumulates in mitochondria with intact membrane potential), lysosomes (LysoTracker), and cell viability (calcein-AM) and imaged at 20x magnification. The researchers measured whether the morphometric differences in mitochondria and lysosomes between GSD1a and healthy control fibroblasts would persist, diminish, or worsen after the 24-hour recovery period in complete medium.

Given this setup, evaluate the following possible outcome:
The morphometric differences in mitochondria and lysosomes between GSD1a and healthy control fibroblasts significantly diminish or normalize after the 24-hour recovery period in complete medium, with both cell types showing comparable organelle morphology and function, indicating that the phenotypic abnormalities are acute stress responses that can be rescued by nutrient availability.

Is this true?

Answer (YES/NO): NO